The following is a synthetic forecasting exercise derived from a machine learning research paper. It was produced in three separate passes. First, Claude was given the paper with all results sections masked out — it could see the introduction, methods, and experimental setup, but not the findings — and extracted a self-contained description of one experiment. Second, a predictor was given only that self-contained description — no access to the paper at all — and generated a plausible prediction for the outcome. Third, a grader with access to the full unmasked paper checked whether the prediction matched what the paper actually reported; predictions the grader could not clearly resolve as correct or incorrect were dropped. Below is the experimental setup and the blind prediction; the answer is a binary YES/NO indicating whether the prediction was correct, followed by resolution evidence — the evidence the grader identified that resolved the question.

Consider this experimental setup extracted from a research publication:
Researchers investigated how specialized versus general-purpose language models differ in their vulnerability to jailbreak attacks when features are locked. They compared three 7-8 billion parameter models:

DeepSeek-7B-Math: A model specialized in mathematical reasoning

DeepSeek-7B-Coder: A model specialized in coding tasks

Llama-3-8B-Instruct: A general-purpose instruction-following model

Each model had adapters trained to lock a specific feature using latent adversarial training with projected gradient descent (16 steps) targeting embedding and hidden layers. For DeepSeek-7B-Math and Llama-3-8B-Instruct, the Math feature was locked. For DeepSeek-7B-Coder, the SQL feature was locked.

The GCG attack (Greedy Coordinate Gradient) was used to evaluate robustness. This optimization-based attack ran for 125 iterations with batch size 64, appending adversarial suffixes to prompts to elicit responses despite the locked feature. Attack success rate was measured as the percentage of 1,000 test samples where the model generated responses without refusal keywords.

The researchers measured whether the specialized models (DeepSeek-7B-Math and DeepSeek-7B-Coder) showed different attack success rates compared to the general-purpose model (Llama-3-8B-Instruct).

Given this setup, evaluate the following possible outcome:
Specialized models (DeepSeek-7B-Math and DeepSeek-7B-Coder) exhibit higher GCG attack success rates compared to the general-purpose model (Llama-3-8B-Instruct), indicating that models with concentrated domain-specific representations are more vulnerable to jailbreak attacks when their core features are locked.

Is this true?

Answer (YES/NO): YES